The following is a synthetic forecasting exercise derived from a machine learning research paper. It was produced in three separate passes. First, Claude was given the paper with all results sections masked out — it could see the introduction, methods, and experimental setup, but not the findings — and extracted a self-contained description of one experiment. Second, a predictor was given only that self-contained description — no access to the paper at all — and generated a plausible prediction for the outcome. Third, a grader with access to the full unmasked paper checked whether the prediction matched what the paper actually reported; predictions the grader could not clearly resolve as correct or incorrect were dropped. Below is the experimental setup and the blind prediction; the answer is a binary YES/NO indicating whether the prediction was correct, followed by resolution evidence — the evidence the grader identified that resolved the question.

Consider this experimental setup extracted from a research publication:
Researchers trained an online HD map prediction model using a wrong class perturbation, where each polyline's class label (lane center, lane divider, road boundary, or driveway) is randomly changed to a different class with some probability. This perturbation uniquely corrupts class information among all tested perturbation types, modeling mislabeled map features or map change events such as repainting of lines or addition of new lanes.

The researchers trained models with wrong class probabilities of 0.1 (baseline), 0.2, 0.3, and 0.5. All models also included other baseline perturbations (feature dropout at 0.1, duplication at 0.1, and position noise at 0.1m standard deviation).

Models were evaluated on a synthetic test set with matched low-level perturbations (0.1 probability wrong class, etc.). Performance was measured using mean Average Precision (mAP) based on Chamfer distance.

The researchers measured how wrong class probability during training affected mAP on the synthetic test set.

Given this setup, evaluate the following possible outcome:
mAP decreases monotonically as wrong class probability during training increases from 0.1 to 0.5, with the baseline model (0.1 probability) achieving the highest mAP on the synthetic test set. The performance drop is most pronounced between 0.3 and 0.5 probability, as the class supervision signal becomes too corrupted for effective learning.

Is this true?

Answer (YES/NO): NO